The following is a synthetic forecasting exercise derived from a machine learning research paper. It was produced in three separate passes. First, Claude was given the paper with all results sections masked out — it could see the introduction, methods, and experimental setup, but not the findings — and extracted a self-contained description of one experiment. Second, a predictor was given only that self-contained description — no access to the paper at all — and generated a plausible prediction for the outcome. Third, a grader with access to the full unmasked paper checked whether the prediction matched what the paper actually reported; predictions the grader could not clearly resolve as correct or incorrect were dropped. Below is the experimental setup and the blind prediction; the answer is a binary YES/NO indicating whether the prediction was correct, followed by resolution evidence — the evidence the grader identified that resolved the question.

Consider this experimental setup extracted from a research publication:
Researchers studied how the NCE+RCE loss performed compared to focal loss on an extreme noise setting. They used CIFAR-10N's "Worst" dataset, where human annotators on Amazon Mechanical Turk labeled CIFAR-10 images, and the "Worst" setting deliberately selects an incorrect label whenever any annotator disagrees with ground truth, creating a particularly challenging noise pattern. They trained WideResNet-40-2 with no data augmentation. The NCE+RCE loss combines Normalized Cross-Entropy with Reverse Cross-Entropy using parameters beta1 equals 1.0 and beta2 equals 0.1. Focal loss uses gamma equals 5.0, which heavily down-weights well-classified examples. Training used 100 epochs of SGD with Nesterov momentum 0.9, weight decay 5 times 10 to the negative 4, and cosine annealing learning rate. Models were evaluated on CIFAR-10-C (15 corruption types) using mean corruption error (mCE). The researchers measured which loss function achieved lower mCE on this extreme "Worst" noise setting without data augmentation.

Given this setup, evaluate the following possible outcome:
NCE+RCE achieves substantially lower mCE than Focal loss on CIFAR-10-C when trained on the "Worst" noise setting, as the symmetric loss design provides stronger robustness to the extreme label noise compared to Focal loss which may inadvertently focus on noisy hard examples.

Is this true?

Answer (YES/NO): YES